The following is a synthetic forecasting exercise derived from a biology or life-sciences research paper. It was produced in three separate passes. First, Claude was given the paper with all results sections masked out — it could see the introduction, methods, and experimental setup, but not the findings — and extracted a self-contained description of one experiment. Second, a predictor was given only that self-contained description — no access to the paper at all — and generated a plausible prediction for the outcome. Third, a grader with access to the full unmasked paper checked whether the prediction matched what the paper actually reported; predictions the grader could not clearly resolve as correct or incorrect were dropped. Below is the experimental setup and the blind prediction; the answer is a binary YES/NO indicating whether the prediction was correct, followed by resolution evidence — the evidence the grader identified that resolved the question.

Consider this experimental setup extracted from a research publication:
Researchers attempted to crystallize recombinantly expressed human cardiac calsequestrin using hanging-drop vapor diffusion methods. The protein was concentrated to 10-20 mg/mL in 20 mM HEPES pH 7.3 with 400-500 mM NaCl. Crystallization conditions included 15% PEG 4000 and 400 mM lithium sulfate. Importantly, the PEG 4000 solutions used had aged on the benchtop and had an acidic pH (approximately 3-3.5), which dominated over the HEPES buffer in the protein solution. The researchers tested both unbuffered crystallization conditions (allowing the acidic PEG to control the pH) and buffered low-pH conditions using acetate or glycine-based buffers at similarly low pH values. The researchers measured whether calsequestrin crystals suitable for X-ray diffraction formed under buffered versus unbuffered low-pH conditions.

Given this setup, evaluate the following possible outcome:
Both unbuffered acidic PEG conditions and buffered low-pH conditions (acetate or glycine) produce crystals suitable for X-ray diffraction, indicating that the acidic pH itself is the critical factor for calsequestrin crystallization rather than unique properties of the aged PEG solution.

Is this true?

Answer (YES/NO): NO